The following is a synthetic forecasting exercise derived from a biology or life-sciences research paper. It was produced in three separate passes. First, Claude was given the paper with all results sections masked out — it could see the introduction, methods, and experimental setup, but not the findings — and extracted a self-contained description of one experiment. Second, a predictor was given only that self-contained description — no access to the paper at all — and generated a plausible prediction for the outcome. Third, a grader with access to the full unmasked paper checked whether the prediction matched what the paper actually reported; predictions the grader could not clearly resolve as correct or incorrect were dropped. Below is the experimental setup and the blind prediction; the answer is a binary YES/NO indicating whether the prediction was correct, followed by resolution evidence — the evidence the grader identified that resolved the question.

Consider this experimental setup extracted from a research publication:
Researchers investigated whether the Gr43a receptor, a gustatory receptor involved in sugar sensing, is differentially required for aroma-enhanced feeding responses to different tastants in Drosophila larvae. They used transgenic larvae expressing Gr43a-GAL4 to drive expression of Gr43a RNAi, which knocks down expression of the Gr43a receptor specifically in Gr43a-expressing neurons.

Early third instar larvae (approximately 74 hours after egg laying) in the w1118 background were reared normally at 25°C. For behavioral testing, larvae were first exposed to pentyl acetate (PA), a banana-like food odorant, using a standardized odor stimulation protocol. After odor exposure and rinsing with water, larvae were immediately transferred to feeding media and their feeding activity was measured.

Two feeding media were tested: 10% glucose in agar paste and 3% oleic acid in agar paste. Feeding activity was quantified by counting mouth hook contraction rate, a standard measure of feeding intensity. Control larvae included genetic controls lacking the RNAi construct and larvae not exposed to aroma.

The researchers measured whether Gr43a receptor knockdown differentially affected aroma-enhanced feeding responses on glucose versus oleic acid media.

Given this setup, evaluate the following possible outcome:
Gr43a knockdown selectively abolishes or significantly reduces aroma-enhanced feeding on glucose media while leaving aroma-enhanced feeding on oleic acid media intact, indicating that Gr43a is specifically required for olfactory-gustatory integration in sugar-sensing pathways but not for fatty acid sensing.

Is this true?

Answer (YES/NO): NO